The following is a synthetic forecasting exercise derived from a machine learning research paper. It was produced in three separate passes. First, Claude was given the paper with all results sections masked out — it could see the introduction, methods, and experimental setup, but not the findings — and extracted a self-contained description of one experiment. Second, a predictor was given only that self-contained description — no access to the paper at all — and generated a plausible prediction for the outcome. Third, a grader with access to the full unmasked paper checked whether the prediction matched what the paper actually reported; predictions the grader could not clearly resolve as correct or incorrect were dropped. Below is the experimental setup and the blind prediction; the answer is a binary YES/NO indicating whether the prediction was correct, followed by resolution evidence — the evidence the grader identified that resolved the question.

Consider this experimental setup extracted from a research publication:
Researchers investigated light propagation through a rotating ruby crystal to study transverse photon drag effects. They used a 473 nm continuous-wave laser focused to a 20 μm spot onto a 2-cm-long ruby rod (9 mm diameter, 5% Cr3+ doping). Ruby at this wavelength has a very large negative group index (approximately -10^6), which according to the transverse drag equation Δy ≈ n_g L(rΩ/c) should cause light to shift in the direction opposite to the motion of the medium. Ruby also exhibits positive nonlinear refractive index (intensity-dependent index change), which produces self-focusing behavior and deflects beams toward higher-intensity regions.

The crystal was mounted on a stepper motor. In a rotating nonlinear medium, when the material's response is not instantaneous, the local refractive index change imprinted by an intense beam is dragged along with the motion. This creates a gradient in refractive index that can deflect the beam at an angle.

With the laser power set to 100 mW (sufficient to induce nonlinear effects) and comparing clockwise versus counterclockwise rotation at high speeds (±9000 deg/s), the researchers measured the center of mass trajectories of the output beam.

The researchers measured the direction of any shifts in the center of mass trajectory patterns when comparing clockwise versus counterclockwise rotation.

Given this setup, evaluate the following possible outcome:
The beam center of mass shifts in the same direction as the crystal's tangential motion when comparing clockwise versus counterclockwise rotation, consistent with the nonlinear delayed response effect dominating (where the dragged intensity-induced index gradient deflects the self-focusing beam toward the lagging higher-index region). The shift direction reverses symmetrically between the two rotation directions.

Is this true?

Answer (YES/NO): YES